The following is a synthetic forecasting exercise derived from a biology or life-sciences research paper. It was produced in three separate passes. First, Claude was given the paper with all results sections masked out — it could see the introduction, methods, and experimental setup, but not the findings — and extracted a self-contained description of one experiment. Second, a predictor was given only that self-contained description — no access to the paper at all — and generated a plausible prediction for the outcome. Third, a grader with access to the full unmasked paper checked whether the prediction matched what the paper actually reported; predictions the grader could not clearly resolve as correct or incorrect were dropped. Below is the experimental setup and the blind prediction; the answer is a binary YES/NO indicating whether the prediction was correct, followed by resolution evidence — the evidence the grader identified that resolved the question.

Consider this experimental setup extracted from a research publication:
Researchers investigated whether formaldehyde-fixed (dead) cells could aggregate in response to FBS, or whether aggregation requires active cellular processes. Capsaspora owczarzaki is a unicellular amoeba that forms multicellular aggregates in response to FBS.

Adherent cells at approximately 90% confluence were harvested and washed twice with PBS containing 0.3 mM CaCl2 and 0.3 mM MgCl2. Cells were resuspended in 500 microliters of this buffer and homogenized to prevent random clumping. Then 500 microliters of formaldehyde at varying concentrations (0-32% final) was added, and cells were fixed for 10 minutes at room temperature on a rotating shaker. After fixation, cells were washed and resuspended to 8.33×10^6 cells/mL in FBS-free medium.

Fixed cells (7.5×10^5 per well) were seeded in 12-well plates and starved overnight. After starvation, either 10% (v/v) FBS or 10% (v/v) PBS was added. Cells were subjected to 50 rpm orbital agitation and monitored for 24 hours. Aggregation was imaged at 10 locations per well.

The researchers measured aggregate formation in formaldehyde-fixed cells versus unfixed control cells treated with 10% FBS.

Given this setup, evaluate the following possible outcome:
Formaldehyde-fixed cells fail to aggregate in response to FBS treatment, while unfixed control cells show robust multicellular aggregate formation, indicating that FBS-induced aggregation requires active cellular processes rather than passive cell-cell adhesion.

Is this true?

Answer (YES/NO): YES